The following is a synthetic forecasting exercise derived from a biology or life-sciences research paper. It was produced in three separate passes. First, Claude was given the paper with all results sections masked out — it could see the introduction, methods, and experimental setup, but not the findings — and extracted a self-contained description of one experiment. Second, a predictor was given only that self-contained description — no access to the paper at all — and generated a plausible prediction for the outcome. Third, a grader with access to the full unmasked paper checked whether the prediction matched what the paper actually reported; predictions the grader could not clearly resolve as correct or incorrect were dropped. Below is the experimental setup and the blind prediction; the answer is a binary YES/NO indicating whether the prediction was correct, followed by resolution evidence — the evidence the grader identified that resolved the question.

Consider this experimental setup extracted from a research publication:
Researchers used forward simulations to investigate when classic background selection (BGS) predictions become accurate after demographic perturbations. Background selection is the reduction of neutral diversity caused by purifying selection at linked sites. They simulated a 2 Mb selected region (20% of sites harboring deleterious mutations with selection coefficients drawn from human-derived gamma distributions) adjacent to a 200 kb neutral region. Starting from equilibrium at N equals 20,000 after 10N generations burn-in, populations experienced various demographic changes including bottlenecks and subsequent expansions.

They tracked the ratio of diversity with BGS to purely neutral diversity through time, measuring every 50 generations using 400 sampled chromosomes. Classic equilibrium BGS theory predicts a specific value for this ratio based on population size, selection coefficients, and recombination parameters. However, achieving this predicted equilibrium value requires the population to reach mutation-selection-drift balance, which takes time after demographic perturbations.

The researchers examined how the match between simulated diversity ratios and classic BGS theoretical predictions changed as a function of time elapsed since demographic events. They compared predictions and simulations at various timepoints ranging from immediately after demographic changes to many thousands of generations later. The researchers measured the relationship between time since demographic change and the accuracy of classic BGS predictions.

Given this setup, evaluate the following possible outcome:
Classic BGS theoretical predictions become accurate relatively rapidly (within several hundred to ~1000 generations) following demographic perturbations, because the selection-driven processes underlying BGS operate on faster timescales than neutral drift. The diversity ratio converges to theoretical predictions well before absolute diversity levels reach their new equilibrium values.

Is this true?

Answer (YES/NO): NO